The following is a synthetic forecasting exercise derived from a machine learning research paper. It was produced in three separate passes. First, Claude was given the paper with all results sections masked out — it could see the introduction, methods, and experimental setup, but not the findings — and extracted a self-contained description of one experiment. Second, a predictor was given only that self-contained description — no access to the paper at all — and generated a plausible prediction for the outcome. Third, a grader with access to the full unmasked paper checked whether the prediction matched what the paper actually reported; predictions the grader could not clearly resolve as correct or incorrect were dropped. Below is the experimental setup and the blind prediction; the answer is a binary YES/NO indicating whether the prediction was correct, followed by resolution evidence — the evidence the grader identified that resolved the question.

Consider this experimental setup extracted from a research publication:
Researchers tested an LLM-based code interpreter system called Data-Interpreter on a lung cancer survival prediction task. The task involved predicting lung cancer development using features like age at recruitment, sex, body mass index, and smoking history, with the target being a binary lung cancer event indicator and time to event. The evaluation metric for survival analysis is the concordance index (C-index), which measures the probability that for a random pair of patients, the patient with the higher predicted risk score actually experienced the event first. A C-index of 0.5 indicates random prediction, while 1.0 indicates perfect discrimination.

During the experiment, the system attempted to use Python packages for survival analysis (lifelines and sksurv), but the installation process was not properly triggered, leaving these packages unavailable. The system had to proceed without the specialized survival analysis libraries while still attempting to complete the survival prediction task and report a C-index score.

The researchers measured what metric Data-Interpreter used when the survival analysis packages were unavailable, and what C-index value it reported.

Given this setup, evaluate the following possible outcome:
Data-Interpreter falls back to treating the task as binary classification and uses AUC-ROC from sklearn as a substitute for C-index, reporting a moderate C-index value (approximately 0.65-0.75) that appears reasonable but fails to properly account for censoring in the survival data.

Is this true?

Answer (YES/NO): NO